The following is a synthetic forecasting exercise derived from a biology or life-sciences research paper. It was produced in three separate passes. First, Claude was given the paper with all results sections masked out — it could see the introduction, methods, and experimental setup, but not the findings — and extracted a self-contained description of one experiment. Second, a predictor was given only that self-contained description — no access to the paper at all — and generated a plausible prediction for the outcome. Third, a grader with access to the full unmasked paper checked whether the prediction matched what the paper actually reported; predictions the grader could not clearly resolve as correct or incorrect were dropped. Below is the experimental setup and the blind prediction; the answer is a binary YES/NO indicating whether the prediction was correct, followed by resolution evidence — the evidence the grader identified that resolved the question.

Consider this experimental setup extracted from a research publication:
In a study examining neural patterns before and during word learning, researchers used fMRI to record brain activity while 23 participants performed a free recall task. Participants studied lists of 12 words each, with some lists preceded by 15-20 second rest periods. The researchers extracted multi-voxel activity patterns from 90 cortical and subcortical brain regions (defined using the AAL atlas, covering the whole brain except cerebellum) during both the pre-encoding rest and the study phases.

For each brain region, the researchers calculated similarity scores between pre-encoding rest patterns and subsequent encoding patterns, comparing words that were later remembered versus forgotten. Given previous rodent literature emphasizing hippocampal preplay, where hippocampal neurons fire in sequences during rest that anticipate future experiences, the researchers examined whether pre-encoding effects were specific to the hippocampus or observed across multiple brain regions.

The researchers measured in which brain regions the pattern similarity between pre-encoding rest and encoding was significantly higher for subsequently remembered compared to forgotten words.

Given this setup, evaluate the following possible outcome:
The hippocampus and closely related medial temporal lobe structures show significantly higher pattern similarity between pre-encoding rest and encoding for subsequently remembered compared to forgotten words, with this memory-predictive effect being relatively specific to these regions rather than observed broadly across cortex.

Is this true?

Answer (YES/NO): NO